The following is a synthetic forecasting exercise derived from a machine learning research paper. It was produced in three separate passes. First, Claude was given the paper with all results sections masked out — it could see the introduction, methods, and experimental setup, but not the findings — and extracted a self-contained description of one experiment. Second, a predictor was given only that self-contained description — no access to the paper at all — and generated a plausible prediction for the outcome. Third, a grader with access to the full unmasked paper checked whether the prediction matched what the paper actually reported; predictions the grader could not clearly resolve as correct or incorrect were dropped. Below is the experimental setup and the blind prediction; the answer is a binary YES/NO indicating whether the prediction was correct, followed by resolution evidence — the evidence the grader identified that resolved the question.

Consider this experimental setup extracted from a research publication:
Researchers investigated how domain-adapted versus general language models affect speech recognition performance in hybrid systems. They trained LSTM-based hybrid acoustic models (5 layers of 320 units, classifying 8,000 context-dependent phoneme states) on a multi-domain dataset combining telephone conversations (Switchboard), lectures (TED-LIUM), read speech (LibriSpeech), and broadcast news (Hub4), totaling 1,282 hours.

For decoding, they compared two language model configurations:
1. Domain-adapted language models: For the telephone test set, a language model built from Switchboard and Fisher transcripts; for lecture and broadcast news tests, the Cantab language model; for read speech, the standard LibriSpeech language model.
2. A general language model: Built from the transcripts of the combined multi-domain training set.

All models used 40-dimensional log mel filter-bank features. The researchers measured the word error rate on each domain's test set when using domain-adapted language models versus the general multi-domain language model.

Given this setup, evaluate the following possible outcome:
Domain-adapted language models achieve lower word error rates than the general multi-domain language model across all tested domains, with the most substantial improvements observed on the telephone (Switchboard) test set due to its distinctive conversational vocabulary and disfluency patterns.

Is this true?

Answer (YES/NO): NO